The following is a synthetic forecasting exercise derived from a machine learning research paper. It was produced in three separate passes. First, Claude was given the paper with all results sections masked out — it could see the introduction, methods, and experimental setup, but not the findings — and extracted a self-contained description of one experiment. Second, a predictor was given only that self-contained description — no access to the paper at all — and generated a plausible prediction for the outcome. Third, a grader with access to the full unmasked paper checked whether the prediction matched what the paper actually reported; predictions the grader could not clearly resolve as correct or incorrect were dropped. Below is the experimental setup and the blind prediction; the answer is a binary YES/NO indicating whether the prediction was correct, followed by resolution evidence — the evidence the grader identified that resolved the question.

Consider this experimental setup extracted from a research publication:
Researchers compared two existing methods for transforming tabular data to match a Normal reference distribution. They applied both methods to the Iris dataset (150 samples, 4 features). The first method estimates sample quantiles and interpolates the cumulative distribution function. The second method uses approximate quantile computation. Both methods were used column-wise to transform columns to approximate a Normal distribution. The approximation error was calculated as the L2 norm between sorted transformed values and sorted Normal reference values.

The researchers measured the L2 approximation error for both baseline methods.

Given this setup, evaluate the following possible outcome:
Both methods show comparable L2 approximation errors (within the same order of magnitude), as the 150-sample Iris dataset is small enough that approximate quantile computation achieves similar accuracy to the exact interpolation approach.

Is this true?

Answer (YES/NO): NO